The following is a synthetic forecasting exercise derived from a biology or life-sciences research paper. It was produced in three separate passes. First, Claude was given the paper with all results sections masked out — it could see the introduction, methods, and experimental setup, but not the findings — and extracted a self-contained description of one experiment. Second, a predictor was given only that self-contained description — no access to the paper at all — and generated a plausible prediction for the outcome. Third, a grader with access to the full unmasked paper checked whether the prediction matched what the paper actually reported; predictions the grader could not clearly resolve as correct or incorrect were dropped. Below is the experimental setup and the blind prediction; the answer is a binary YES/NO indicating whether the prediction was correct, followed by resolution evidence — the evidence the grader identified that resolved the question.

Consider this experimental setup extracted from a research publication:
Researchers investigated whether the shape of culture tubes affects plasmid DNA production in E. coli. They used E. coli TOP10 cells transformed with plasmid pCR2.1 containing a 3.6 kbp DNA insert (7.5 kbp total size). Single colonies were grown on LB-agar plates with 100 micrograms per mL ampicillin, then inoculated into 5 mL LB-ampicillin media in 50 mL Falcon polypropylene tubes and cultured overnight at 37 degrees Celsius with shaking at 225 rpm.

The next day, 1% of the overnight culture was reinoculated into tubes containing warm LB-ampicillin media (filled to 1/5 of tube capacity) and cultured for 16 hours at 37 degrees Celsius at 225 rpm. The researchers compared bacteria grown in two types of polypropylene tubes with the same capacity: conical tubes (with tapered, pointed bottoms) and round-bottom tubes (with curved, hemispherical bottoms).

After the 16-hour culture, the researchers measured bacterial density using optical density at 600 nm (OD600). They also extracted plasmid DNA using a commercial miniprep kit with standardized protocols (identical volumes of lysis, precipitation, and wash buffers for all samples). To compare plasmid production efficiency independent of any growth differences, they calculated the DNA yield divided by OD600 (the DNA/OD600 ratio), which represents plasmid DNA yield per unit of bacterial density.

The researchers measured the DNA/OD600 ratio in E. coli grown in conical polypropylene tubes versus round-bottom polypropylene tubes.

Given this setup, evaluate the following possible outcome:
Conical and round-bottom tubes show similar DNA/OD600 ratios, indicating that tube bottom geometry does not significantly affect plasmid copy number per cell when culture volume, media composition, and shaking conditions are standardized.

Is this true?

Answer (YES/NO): NO